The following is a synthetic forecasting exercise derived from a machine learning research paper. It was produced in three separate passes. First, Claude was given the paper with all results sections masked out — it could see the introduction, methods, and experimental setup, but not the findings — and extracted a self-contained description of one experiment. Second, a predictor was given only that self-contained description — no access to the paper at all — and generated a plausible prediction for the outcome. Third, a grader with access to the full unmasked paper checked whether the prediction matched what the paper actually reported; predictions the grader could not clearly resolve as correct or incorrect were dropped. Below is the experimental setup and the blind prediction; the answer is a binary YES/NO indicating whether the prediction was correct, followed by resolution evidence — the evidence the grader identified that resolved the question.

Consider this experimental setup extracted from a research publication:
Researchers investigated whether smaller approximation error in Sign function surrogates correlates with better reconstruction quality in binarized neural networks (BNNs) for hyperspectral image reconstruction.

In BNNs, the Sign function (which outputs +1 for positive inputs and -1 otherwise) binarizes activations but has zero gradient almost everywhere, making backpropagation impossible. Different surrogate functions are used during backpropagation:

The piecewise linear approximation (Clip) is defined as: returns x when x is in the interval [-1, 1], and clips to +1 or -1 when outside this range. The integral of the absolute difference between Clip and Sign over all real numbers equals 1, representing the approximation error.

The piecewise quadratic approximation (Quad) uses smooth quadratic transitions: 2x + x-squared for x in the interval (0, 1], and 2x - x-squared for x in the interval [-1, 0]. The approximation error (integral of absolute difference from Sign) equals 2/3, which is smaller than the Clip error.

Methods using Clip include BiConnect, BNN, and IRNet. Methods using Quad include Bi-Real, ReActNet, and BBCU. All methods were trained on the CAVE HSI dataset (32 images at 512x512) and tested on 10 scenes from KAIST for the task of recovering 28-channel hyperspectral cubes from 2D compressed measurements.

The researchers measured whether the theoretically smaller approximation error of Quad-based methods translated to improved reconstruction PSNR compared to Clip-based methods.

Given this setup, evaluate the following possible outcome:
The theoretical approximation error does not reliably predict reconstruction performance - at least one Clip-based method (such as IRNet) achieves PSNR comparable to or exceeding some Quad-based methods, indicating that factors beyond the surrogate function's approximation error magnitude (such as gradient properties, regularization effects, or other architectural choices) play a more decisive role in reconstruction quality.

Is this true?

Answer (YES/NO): YES